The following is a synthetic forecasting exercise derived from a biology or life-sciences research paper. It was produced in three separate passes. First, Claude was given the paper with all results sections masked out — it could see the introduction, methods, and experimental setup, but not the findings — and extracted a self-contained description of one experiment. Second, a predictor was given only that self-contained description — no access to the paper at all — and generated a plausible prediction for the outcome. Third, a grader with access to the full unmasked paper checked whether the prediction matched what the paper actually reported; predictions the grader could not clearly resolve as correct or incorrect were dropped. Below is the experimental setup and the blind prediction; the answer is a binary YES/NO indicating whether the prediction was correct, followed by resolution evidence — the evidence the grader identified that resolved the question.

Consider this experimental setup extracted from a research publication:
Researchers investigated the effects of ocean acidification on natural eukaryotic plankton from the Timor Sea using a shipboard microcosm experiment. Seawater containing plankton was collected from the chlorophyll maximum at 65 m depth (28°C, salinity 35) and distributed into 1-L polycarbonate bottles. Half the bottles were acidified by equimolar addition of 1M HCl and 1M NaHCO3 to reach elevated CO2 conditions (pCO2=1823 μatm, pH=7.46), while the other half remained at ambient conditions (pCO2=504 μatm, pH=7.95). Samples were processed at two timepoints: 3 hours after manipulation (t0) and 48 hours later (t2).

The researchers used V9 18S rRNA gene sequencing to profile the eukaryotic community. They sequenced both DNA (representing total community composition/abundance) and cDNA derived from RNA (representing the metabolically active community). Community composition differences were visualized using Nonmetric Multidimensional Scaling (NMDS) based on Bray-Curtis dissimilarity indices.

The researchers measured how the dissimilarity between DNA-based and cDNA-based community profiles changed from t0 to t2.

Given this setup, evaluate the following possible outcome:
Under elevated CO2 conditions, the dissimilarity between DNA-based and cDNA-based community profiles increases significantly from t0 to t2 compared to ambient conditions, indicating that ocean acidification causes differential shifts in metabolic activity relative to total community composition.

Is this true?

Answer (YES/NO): NO